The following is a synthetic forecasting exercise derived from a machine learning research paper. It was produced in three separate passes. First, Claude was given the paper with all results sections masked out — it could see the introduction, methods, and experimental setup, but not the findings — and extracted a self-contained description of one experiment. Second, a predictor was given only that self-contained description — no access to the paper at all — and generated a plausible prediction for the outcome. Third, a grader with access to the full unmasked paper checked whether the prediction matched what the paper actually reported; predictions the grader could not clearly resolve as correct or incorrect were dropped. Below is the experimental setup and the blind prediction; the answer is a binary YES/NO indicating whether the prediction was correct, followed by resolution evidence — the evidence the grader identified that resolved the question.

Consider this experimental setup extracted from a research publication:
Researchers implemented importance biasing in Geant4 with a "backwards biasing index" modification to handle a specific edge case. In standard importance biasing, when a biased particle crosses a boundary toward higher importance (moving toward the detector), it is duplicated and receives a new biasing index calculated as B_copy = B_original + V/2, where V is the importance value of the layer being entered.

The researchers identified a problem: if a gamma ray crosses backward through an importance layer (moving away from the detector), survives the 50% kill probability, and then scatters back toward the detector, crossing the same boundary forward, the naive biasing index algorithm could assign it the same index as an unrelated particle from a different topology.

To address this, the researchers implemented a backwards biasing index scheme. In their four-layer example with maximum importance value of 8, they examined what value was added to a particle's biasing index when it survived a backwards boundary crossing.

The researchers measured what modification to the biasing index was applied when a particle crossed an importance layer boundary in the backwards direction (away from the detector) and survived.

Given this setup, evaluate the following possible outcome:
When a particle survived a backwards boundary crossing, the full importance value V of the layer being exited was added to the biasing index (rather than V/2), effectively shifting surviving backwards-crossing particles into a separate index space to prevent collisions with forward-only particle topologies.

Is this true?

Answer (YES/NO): NO